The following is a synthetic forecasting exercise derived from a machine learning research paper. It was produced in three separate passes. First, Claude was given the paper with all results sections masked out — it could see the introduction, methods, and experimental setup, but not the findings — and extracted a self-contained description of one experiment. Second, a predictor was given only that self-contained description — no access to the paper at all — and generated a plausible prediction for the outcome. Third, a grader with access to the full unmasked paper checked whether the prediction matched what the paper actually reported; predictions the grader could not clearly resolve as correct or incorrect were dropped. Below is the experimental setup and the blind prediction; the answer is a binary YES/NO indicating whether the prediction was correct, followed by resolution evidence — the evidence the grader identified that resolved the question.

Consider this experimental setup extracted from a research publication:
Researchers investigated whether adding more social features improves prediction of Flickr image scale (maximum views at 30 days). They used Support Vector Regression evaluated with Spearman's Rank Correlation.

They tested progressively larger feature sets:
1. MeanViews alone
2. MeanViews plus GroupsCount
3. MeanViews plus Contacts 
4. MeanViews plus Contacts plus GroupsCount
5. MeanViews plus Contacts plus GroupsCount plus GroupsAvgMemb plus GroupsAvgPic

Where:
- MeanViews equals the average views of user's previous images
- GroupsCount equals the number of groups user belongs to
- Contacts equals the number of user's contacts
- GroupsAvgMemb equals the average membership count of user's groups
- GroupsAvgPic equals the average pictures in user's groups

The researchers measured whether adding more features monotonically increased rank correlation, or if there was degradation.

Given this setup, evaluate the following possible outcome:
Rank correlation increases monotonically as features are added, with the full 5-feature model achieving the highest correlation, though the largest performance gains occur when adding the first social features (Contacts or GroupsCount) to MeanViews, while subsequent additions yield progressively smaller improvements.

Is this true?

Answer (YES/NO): NO